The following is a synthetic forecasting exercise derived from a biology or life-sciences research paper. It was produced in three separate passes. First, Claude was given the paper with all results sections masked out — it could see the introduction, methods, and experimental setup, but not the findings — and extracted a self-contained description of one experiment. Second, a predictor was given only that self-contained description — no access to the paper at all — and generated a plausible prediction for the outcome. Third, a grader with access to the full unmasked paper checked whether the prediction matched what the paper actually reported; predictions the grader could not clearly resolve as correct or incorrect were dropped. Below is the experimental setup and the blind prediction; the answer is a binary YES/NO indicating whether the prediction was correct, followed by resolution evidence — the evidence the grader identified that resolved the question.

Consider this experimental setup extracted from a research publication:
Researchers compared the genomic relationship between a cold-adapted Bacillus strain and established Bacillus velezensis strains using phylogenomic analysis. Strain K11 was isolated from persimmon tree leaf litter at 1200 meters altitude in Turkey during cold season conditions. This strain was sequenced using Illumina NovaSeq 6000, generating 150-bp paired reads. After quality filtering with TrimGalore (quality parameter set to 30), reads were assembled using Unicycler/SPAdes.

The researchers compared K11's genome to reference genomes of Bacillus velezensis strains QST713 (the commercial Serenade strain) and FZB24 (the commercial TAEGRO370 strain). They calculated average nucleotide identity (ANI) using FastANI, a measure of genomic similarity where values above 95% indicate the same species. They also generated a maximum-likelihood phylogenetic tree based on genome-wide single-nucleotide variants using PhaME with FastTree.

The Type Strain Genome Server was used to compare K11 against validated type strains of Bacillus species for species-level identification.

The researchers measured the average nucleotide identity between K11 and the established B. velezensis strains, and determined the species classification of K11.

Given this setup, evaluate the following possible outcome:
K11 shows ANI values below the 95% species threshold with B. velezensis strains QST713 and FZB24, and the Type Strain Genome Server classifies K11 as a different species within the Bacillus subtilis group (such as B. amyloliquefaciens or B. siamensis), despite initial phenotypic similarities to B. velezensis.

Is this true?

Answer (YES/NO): NO